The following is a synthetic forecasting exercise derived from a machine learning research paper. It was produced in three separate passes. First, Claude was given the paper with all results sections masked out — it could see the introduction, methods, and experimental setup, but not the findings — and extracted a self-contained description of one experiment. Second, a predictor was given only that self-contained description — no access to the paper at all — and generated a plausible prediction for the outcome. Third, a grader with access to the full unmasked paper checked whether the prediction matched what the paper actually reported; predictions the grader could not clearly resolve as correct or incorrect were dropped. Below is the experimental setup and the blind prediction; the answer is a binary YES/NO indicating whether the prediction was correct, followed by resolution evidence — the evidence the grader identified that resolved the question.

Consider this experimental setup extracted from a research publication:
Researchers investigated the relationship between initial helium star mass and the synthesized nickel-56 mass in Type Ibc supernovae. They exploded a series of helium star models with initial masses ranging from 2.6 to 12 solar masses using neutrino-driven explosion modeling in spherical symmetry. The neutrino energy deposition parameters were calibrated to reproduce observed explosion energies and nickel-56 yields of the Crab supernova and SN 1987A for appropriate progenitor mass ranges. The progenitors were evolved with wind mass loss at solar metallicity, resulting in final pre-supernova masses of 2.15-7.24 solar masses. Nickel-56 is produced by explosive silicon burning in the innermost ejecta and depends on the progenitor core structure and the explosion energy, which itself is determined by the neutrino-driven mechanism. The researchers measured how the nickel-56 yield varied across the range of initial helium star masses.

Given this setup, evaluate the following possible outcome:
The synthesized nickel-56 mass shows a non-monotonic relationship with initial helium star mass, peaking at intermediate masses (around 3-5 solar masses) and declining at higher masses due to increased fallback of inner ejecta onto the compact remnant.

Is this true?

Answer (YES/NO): NO